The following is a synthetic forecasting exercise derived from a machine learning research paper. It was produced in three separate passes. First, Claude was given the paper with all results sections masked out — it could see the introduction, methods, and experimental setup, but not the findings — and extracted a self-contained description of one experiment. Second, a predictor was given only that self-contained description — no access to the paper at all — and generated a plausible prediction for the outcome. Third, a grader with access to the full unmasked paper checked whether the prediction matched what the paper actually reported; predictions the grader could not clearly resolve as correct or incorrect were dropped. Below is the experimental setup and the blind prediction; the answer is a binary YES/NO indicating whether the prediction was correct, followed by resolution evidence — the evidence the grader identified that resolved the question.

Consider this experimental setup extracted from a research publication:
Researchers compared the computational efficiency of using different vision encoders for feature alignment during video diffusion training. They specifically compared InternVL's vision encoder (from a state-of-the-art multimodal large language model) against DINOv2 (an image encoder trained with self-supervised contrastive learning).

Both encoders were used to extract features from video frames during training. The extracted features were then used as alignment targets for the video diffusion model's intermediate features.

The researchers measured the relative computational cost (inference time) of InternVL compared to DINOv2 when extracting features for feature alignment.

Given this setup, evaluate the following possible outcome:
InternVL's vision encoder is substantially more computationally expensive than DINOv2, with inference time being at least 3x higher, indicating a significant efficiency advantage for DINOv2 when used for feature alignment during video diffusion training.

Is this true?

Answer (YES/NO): YES